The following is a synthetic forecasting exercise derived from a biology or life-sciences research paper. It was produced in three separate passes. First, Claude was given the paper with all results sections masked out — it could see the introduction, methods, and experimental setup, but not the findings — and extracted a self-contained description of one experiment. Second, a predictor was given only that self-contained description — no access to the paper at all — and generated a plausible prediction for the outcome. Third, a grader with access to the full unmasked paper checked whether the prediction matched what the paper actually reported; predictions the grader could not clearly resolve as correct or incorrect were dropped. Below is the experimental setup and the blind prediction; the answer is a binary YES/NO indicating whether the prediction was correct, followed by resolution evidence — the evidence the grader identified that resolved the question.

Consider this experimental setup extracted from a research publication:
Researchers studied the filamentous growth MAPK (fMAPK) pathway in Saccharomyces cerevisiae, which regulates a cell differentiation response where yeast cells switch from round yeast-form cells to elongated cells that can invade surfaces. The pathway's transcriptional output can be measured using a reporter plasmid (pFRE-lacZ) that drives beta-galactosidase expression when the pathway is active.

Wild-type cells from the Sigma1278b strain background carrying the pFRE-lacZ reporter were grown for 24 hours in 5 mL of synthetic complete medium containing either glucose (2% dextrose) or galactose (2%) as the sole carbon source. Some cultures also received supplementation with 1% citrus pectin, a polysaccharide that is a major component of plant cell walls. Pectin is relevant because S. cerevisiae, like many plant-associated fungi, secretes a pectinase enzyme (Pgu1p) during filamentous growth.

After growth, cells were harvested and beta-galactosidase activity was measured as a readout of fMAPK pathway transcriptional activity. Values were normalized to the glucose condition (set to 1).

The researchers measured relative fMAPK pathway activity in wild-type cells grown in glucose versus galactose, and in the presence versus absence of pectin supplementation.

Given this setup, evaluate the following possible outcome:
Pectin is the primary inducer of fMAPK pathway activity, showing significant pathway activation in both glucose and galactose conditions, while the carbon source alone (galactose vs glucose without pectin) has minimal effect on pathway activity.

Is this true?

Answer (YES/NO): NO